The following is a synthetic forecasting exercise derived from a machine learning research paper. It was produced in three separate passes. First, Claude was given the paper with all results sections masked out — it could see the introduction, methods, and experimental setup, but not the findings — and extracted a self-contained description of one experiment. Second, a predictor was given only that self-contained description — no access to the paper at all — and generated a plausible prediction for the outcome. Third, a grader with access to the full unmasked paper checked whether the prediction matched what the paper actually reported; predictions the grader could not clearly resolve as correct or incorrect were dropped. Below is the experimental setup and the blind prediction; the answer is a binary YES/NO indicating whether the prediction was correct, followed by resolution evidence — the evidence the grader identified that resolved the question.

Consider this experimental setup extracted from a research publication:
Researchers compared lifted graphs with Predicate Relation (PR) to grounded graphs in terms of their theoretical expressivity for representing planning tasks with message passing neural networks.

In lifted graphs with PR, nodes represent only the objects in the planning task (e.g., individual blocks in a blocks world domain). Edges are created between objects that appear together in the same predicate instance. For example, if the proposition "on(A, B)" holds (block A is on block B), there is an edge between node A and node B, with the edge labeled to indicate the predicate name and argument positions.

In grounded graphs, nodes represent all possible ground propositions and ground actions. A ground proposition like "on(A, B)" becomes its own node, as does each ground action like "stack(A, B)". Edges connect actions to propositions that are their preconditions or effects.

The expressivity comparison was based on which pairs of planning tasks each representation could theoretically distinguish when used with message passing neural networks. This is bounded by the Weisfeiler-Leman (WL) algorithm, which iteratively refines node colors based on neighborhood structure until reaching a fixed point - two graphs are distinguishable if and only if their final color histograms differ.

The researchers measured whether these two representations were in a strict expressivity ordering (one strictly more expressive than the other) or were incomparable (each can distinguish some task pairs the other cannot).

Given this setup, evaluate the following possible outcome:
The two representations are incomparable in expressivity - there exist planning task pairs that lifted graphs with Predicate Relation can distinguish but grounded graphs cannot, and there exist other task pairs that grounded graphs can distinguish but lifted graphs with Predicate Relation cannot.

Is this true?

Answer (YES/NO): YES